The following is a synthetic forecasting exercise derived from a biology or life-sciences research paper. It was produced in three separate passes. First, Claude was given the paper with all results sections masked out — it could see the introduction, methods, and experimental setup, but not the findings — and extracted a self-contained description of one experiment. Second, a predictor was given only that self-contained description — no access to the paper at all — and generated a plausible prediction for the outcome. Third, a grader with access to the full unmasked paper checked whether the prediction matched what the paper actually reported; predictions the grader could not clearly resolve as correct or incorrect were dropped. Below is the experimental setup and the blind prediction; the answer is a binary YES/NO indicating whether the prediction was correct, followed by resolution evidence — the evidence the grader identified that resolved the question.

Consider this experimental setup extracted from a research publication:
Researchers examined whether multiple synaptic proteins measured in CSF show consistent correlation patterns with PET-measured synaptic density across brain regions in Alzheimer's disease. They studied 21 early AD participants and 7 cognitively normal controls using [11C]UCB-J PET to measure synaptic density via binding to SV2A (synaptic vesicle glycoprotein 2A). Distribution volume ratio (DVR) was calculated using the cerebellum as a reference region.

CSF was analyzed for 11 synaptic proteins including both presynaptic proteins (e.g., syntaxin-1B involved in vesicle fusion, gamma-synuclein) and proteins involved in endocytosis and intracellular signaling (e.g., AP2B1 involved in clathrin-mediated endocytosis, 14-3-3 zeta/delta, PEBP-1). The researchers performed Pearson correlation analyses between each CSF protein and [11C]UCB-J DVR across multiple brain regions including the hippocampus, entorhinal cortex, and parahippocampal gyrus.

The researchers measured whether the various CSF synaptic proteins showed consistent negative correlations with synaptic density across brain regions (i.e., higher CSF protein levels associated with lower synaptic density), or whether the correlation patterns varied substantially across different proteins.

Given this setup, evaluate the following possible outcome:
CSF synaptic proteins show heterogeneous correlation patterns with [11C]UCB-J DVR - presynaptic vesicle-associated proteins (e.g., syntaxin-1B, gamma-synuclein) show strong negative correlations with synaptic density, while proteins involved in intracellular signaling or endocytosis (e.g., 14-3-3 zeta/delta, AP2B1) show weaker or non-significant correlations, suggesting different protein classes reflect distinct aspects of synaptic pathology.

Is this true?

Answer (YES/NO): NO